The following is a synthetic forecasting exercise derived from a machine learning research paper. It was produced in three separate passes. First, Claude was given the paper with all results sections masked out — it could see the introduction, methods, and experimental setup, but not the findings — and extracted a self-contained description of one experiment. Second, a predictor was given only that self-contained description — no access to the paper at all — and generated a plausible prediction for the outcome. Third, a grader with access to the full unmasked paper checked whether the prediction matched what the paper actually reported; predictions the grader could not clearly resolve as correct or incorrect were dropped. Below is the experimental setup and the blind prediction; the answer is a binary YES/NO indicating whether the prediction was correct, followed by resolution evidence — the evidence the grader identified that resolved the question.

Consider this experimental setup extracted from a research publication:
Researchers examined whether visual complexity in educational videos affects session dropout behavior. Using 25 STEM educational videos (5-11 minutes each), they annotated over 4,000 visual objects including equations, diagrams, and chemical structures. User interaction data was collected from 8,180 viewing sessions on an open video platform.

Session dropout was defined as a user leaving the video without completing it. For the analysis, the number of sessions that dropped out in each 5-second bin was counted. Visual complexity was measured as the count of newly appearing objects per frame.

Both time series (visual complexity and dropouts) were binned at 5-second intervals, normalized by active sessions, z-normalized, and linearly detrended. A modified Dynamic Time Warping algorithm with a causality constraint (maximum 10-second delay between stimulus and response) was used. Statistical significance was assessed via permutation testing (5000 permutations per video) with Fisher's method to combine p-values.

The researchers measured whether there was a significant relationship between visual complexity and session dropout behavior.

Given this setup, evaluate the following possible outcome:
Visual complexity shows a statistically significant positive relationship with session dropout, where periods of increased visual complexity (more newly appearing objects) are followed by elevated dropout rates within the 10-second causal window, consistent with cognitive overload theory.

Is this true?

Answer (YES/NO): NO